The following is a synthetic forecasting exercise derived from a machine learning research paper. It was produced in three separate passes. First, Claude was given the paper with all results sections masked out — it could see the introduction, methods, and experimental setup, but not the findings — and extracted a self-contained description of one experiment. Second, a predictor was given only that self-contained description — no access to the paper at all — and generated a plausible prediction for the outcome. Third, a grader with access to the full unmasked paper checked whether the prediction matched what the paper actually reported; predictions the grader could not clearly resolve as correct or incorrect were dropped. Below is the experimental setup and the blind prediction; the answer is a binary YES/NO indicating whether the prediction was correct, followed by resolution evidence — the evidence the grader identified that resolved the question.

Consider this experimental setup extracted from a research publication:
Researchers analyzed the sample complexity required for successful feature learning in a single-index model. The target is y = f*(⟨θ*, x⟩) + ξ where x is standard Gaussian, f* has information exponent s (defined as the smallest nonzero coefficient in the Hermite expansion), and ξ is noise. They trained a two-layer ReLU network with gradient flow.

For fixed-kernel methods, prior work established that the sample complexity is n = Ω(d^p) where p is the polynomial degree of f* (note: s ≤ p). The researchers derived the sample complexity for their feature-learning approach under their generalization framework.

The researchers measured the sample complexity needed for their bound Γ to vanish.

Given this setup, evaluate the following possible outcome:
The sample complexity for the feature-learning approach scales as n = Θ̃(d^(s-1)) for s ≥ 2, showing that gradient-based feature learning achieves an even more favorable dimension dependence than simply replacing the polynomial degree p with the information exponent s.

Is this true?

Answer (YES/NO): NO